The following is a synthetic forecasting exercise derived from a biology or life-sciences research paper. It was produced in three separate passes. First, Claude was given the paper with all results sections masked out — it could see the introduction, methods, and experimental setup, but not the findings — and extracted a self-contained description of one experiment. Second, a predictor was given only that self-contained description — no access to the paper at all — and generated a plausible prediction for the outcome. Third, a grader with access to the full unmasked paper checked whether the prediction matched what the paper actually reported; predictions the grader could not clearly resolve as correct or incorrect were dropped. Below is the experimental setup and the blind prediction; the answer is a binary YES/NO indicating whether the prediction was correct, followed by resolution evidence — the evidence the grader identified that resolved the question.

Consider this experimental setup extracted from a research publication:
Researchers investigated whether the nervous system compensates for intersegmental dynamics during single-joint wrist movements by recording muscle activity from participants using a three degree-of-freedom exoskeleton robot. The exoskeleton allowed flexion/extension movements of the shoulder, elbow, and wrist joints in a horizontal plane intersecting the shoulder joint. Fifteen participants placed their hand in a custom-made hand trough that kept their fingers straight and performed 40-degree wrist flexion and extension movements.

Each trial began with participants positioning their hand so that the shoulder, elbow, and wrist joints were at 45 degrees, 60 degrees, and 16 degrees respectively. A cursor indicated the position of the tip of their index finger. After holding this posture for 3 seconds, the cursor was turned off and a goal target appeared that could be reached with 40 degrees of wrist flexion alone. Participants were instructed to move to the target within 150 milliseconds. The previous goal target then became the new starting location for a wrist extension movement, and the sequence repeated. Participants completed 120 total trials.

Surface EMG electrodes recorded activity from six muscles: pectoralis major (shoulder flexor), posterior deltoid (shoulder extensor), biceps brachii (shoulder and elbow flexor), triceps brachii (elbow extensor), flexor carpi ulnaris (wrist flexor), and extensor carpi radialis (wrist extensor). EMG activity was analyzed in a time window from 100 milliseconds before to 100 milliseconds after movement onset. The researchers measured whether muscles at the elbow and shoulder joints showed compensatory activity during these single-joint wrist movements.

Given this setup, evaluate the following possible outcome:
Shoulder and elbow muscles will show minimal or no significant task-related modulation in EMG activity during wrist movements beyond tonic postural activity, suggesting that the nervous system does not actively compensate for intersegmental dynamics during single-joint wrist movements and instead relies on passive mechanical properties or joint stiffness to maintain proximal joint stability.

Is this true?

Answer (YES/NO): NO